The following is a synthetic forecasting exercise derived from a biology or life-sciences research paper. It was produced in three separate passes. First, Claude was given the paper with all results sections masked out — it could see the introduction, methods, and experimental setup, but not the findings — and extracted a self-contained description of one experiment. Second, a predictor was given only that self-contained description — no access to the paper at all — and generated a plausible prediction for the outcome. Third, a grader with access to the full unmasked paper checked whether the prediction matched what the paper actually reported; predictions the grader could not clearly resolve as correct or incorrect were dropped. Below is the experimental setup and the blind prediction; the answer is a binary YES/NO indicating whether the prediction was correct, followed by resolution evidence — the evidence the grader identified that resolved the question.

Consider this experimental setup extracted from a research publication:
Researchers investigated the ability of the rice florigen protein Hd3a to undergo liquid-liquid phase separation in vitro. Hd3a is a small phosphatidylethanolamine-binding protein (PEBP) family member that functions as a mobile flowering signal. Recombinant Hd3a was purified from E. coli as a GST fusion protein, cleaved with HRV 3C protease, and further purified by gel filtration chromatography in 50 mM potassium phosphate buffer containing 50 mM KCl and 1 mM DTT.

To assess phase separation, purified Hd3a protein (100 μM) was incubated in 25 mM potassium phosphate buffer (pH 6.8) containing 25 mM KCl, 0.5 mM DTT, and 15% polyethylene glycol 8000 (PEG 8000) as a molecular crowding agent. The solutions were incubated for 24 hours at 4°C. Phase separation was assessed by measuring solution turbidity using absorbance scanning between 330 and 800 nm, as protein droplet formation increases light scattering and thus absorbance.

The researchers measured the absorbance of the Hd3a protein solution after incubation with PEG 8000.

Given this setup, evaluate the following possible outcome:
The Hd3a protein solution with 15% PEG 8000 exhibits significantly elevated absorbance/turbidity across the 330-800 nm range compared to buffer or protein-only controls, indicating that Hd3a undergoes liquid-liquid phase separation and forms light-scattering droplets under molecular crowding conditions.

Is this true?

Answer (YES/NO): YES